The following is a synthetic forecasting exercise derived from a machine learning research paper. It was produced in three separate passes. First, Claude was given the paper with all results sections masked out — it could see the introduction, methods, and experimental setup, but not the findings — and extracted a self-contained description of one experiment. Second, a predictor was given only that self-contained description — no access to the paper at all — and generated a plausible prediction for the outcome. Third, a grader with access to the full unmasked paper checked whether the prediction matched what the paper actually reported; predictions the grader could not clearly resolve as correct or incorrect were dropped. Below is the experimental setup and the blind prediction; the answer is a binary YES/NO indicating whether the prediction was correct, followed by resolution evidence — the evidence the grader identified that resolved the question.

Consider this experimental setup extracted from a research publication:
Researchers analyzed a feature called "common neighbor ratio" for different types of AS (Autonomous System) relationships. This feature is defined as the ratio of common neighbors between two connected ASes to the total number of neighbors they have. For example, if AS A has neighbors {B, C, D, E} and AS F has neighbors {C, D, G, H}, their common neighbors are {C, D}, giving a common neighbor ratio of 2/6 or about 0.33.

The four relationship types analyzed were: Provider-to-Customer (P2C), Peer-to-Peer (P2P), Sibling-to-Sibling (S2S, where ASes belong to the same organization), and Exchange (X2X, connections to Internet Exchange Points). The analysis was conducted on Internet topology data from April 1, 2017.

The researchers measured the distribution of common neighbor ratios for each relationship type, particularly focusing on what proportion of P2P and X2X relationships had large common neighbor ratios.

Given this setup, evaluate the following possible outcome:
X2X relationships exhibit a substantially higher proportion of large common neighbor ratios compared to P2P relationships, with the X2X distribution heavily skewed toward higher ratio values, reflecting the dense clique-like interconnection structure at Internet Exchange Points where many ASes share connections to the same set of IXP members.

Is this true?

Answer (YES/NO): NO